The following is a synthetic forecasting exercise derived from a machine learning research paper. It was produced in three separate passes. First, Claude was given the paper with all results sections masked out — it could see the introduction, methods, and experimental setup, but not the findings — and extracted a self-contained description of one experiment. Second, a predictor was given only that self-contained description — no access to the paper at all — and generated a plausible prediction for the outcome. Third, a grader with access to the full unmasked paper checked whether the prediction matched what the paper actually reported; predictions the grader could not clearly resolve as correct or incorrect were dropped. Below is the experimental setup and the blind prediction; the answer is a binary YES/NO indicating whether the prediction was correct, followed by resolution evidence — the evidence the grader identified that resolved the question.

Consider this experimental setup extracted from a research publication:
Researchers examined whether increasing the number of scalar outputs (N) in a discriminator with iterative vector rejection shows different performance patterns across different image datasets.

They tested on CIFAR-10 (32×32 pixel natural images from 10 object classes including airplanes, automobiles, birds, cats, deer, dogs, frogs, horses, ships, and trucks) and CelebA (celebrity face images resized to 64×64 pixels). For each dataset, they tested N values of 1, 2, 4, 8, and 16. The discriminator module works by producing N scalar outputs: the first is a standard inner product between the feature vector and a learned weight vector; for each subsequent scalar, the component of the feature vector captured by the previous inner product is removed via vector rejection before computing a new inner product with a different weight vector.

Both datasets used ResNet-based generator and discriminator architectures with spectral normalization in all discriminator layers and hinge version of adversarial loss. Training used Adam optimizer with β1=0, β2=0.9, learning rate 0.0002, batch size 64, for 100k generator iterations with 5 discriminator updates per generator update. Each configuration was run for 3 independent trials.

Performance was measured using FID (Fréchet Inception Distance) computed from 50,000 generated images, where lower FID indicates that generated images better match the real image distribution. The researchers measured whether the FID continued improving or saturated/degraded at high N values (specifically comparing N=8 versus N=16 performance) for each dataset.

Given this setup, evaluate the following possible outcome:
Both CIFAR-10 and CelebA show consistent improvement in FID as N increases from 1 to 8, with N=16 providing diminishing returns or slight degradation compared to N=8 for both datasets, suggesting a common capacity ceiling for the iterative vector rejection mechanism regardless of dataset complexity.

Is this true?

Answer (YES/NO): NO